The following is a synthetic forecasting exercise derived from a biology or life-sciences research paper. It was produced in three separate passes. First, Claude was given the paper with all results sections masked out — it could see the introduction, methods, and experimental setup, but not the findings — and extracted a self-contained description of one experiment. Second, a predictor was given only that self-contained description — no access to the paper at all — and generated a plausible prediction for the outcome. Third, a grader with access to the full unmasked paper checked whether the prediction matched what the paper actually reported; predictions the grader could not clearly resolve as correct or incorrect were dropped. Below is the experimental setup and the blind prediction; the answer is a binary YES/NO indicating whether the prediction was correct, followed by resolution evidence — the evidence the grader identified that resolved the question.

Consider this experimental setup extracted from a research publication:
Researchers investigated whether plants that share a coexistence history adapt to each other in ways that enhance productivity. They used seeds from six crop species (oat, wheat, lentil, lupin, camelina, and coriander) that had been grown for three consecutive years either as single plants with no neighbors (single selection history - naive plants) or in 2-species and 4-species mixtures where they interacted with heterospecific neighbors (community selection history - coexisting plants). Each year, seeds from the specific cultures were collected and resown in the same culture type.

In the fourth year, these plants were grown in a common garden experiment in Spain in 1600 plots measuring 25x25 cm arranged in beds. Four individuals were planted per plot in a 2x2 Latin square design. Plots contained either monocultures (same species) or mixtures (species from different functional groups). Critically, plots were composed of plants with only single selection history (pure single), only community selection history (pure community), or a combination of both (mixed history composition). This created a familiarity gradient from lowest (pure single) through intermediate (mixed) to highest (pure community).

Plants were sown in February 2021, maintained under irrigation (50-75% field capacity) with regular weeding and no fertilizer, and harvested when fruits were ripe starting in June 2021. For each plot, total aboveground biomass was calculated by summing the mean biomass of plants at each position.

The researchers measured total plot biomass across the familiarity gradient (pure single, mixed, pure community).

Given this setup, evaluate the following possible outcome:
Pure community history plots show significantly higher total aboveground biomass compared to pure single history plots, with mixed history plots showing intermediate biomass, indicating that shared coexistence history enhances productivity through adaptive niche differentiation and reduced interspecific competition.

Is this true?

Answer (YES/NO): NO